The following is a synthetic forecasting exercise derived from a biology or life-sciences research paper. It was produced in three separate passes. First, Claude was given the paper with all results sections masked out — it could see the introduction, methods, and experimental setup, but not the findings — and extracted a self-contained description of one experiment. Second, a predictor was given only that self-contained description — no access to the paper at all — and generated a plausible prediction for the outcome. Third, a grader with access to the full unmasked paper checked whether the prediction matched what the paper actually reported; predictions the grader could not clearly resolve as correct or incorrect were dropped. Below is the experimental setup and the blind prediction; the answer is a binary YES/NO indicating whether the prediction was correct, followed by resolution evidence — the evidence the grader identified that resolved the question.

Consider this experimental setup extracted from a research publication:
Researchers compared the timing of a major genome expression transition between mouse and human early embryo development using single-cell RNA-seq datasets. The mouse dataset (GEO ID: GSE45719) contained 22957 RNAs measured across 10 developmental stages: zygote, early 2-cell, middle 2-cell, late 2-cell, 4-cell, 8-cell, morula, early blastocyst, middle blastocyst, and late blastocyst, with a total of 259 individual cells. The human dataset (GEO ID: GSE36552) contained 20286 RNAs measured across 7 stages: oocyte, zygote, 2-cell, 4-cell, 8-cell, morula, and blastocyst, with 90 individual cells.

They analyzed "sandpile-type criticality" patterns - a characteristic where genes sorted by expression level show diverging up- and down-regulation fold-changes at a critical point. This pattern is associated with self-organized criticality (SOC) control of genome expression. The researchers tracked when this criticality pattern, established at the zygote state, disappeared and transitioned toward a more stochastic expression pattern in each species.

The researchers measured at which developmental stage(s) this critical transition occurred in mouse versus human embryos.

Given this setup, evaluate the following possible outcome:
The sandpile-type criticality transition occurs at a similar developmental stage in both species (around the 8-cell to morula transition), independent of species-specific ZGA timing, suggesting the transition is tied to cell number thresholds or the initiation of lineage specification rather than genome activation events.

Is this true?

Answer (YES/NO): NO